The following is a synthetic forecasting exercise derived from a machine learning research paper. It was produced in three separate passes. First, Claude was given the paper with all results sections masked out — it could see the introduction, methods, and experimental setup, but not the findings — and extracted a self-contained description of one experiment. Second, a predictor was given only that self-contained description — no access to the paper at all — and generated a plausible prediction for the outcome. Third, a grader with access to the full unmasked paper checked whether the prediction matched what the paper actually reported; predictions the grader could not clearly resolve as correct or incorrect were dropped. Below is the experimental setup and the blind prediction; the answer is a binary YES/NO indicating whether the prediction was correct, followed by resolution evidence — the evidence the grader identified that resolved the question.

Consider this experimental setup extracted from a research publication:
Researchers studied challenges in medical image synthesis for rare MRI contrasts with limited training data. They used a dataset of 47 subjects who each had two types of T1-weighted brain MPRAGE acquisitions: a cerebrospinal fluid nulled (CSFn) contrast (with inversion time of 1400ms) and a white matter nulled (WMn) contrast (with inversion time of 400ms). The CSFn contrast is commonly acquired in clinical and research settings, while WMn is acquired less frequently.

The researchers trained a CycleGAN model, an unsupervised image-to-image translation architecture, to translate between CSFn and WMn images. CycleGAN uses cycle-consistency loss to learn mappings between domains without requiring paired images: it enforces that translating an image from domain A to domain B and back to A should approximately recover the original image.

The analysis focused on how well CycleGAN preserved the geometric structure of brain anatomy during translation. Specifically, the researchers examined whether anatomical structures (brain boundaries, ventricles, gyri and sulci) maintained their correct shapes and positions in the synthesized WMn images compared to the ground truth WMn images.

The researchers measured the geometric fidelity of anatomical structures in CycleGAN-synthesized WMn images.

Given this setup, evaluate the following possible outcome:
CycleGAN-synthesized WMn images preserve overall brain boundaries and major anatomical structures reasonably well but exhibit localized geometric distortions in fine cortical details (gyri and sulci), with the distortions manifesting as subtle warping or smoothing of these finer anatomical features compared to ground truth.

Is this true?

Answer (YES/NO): NO